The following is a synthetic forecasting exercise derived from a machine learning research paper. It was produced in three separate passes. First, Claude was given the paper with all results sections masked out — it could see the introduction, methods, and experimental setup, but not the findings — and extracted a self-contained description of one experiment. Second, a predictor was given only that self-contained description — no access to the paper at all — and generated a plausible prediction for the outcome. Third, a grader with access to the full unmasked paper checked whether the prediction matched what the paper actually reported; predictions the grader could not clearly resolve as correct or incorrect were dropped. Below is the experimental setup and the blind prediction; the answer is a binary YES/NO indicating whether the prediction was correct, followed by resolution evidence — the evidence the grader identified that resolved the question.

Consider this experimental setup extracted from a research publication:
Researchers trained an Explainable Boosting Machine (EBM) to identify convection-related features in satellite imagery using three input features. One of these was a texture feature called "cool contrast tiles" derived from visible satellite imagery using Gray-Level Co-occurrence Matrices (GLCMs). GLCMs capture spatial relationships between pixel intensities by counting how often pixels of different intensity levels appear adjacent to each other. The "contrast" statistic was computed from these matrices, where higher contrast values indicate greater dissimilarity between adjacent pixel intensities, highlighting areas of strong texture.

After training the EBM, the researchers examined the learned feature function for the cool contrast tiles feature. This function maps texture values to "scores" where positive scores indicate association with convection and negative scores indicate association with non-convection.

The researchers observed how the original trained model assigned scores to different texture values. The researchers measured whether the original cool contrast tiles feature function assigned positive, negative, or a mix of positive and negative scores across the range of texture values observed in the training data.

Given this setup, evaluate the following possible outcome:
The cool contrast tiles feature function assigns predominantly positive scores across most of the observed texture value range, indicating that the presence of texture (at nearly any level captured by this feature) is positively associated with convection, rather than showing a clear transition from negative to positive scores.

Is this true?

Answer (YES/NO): YES